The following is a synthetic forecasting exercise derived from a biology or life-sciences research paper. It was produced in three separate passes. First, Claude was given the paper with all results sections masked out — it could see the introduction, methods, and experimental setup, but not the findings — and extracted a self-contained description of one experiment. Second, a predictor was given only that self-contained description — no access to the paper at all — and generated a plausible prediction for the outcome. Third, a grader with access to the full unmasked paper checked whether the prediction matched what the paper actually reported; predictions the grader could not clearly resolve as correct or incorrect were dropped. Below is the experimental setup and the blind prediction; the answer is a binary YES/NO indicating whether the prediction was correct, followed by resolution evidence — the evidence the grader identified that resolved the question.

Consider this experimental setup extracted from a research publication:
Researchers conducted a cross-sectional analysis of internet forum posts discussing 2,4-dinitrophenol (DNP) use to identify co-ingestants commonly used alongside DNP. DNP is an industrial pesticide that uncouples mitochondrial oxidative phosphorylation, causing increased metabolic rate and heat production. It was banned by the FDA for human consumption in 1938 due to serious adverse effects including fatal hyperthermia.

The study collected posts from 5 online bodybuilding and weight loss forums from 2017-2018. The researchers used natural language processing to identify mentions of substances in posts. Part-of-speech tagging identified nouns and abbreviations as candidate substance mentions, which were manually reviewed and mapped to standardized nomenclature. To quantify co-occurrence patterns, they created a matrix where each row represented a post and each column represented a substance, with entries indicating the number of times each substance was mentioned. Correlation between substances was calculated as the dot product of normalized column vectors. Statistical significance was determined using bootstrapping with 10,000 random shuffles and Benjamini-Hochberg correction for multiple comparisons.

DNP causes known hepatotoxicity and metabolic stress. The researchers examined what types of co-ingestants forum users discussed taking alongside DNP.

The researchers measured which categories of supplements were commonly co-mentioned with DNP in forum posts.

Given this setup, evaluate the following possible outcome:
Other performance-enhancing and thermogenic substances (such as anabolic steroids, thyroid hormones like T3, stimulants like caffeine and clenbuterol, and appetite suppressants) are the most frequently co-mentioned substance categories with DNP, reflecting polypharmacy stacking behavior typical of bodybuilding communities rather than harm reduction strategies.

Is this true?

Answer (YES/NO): NO